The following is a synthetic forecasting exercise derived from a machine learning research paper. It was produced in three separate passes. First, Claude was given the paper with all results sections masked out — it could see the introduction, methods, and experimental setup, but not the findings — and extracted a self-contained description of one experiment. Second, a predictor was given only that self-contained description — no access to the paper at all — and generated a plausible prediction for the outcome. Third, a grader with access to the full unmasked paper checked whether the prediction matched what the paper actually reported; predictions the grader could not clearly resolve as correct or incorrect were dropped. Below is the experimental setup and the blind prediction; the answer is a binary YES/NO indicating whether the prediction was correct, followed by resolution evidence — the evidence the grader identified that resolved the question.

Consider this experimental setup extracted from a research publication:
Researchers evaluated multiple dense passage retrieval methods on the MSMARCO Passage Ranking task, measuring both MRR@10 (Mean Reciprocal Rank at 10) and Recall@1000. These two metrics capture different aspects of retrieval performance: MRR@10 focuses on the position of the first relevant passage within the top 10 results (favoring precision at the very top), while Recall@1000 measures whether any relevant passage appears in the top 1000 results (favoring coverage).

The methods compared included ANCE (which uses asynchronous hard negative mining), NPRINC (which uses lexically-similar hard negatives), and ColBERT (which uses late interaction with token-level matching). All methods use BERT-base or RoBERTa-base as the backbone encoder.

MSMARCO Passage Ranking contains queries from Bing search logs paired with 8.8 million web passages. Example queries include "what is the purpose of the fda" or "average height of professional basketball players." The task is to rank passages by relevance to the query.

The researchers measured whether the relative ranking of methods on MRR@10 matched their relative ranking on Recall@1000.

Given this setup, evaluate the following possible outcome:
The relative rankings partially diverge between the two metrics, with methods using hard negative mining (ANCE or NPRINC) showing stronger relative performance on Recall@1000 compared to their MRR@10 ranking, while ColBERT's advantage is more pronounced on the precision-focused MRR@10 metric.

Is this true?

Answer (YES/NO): NO